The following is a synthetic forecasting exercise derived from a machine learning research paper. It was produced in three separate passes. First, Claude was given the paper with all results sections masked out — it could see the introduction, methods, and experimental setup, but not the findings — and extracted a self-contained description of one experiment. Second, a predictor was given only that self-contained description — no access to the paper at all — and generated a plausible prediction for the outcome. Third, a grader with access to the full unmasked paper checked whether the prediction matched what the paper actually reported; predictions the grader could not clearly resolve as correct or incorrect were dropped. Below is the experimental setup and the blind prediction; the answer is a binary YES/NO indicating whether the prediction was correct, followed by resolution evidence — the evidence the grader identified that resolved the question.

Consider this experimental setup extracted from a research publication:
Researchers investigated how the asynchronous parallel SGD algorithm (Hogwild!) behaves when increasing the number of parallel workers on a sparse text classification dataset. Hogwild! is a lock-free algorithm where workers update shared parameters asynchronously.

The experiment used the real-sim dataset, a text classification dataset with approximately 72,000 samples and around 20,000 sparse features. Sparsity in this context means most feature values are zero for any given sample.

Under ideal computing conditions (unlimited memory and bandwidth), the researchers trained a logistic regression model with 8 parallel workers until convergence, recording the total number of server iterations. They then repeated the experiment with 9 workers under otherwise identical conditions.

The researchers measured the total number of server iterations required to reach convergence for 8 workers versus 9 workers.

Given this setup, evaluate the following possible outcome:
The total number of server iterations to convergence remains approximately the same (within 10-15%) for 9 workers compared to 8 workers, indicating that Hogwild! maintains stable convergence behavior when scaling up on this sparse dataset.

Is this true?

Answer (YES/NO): YES